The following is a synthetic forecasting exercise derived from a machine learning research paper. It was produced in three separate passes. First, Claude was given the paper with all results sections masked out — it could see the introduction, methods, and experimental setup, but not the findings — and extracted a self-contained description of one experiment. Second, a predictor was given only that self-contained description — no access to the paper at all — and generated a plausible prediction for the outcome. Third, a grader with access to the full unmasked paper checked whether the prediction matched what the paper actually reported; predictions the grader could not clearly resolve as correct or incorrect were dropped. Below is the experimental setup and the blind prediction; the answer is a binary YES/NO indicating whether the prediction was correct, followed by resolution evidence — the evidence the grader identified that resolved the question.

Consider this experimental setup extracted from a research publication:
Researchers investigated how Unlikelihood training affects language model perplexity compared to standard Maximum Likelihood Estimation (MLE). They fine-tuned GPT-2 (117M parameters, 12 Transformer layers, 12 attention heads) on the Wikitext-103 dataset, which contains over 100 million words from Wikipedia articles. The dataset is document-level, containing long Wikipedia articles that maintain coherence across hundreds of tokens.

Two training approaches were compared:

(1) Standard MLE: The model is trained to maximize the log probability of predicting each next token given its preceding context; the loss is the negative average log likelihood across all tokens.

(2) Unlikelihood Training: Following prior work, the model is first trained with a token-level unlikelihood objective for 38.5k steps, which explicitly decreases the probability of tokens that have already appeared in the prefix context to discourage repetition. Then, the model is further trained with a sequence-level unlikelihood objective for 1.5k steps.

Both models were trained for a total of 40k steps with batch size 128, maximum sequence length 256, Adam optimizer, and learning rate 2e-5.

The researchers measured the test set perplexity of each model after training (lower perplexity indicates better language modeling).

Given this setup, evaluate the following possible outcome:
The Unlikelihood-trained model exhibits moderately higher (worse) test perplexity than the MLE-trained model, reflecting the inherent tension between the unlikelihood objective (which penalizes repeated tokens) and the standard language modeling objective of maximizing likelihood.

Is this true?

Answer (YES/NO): YES